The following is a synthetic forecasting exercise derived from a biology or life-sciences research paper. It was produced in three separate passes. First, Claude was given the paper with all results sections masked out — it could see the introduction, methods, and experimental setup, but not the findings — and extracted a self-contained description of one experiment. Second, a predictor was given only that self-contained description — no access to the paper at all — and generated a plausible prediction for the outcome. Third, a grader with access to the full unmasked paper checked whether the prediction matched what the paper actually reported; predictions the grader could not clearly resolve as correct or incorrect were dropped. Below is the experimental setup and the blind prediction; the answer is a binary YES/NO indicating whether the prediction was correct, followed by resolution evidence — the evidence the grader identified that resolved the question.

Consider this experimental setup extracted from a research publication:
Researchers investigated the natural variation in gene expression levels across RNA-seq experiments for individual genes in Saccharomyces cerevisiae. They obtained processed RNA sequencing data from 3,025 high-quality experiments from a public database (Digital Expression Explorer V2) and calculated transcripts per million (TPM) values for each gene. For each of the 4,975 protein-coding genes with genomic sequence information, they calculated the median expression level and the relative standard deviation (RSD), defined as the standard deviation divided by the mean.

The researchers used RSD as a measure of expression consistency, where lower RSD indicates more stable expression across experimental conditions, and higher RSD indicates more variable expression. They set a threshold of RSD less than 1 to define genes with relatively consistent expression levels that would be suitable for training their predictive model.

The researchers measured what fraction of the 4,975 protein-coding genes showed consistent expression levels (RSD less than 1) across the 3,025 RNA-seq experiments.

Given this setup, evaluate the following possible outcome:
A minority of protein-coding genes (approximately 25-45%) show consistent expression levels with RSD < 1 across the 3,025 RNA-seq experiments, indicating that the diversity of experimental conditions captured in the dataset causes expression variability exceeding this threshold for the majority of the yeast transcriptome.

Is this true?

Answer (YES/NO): NO